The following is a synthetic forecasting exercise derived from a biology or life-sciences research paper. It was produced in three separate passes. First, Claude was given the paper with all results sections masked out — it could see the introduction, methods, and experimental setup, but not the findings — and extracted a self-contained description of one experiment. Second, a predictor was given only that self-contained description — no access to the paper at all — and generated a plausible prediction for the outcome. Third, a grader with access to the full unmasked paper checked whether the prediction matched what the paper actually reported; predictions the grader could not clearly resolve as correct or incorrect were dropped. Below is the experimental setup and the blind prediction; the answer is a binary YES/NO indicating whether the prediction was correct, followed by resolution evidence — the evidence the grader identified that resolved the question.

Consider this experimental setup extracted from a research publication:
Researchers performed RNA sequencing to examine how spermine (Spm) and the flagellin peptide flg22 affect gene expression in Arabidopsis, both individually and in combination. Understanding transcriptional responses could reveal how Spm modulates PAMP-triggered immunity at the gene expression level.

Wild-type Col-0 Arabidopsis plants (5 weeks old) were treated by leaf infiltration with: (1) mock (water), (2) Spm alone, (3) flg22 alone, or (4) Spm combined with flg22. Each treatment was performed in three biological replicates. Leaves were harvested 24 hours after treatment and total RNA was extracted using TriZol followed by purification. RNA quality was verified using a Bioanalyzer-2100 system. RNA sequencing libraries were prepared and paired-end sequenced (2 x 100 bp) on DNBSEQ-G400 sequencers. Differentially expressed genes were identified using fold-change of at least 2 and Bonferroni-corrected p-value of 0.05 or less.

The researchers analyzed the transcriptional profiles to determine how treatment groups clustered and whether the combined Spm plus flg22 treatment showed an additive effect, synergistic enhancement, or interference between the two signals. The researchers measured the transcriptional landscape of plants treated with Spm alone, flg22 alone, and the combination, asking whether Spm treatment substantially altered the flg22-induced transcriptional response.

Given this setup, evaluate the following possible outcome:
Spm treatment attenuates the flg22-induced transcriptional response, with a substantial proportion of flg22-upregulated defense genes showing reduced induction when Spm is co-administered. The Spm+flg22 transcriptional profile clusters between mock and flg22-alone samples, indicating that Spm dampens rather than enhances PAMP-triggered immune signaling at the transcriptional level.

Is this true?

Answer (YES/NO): NO